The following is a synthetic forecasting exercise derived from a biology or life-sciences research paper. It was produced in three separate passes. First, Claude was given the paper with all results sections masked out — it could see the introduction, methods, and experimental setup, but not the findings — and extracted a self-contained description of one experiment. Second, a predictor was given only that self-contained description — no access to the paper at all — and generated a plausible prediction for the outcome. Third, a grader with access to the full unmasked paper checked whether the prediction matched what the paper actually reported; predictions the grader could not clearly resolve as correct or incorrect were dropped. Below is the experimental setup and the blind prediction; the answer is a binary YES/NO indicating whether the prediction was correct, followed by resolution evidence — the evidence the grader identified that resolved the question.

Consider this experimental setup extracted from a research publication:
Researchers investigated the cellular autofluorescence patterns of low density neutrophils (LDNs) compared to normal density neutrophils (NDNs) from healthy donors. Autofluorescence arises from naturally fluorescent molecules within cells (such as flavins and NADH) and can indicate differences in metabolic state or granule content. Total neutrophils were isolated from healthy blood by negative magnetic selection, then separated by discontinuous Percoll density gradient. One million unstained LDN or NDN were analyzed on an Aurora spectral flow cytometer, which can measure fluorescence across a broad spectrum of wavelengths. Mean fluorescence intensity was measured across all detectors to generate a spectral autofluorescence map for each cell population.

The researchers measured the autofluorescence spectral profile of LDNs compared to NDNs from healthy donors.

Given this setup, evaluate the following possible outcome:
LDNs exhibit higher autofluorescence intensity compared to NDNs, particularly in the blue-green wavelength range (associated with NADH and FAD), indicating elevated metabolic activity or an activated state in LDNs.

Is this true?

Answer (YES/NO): NO